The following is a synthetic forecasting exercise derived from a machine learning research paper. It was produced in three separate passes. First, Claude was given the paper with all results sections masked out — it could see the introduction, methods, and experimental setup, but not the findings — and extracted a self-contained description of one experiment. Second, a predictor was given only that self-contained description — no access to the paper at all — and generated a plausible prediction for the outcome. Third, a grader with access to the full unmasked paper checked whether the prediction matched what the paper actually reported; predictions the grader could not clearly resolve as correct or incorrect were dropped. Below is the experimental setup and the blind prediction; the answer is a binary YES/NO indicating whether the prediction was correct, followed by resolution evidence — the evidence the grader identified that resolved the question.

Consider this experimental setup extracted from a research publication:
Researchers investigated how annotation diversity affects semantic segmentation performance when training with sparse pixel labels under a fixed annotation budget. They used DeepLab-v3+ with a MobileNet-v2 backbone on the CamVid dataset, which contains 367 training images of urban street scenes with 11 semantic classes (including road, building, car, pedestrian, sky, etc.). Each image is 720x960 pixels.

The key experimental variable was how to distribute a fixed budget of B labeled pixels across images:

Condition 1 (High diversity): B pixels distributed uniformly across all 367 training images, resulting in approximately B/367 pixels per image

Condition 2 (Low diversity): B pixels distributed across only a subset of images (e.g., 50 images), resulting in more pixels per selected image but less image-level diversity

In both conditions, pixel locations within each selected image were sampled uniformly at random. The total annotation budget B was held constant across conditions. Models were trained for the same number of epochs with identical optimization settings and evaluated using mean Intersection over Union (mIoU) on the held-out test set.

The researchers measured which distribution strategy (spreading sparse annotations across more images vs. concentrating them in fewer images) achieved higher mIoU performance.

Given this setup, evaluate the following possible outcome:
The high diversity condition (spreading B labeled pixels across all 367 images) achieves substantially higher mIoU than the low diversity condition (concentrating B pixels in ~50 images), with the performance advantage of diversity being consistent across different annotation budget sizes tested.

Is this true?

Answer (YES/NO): NO